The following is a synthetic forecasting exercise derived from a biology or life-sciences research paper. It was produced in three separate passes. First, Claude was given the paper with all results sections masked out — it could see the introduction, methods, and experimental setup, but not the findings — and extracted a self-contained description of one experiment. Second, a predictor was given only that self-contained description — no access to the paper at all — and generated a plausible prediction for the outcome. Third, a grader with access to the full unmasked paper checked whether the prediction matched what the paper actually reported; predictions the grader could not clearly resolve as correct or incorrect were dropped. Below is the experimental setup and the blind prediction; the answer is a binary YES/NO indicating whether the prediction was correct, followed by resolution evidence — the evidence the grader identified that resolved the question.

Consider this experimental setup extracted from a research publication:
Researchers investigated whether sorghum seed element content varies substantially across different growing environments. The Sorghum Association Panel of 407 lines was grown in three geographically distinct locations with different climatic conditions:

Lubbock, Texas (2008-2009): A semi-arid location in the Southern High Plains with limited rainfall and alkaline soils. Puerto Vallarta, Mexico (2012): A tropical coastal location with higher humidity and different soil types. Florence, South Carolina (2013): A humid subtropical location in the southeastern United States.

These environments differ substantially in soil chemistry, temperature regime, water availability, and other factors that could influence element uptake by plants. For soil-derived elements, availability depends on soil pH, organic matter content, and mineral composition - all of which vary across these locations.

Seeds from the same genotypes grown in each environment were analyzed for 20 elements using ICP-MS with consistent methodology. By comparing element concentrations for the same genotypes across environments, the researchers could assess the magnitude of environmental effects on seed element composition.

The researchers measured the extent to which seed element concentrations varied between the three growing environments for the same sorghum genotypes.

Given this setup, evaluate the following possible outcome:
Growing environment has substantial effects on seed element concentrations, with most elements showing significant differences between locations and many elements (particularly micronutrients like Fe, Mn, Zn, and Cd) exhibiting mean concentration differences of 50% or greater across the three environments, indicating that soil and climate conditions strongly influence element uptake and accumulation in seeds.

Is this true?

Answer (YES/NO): NO